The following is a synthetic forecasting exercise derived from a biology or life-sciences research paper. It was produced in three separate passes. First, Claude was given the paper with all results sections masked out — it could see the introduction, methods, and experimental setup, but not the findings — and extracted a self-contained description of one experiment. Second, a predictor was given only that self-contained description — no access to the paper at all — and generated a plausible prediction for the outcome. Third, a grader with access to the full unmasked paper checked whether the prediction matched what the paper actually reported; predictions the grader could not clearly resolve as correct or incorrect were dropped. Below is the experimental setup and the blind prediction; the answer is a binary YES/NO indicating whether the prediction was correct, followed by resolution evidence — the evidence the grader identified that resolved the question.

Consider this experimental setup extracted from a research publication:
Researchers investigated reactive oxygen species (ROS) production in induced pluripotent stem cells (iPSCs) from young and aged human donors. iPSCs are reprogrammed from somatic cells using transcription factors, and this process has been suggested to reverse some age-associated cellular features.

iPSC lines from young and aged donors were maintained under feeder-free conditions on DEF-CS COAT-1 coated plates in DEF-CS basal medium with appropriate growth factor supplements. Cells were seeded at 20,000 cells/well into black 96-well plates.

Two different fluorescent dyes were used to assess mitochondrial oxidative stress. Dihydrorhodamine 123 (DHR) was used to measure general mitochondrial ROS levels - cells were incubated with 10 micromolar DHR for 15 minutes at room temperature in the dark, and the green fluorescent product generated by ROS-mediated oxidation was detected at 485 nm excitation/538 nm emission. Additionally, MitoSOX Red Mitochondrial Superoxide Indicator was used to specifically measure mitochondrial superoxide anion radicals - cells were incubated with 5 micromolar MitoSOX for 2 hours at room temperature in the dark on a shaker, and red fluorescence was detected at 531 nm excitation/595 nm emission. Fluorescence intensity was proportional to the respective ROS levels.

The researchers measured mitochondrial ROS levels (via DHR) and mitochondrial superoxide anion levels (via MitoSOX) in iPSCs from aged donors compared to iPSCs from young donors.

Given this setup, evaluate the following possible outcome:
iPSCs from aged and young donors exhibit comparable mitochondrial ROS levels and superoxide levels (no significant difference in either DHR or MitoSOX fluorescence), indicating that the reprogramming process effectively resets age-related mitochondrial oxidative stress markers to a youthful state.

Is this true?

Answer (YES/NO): NO